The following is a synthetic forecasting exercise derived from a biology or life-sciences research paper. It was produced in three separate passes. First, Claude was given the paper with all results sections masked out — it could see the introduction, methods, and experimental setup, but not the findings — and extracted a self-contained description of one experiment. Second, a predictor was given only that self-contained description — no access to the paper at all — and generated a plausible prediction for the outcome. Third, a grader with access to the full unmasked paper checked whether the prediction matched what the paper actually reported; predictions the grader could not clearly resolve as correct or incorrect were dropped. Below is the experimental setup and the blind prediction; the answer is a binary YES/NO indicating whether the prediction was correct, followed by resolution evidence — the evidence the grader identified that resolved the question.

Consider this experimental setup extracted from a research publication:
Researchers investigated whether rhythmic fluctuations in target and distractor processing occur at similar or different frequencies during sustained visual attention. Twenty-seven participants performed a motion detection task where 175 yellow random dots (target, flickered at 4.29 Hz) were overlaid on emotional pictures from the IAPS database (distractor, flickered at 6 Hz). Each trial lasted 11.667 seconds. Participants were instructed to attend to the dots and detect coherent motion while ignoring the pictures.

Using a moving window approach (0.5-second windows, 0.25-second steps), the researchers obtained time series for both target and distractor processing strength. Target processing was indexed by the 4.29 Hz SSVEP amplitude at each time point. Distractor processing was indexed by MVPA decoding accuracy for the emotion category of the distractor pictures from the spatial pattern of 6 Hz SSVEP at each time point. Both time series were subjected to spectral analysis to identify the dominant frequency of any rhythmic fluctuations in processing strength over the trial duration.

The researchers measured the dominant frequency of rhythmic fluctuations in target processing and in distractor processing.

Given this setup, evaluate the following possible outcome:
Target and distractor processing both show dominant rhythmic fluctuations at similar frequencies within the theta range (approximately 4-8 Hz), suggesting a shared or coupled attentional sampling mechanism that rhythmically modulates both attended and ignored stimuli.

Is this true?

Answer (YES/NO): NO